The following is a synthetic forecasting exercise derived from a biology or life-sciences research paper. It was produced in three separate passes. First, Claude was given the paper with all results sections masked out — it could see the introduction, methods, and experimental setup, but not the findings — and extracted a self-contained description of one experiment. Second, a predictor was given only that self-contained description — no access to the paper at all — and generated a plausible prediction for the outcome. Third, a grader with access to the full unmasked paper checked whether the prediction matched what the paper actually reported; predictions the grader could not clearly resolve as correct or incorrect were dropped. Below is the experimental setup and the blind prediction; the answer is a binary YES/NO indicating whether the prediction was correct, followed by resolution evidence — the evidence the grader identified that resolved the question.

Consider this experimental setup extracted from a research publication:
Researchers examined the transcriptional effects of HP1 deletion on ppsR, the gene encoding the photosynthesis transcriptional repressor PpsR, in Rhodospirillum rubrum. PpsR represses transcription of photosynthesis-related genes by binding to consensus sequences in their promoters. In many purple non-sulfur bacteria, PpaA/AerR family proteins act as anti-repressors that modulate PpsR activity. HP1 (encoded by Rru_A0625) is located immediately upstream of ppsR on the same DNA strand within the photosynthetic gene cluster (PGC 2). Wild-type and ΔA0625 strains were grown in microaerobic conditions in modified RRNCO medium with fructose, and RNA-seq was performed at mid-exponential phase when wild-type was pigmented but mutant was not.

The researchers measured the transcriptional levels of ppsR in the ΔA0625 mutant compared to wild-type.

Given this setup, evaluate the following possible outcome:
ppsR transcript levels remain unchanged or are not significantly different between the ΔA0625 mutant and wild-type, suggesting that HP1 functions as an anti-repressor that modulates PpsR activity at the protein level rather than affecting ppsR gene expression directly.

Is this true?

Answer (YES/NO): YES